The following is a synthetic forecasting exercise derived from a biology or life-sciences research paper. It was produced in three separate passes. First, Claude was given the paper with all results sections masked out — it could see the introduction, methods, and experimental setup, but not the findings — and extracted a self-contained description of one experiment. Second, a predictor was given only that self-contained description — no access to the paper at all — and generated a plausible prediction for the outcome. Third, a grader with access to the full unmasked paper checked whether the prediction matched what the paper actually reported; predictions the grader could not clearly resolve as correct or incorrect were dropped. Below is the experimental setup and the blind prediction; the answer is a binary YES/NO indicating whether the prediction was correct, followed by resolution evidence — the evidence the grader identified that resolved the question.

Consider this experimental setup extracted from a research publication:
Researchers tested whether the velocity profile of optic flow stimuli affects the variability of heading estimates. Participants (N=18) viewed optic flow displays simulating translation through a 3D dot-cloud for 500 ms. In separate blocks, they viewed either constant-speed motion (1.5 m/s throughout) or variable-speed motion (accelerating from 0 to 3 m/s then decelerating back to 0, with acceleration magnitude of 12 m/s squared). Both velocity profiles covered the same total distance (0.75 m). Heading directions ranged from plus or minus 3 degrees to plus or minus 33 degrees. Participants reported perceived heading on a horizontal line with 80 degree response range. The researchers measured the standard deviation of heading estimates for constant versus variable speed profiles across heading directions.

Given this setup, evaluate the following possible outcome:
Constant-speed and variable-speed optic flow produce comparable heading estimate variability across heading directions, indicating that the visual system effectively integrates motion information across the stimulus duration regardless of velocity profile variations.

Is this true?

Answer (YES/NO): YES